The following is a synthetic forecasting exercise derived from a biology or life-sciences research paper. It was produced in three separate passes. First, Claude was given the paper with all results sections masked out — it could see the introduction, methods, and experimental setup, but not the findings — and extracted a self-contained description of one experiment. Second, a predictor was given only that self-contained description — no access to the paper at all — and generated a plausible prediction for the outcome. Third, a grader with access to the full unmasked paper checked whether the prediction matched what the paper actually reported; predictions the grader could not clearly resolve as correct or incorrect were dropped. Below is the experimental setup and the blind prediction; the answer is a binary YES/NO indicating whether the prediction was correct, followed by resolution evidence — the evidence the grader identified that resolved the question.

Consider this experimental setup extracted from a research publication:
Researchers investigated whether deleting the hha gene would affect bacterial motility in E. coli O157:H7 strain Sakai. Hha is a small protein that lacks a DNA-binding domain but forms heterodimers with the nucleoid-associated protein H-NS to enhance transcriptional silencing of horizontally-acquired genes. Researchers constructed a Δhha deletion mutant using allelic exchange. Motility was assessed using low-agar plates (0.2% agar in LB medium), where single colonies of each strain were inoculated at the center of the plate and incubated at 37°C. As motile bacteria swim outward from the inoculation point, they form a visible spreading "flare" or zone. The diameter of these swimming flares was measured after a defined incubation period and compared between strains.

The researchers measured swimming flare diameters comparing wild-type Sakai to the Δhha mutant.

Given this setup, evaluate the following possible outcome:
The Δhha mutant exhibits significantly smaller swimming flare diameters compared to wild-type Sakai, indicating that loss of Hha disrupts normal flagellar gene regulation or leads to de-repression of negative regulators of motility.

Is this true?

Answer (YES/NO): YES